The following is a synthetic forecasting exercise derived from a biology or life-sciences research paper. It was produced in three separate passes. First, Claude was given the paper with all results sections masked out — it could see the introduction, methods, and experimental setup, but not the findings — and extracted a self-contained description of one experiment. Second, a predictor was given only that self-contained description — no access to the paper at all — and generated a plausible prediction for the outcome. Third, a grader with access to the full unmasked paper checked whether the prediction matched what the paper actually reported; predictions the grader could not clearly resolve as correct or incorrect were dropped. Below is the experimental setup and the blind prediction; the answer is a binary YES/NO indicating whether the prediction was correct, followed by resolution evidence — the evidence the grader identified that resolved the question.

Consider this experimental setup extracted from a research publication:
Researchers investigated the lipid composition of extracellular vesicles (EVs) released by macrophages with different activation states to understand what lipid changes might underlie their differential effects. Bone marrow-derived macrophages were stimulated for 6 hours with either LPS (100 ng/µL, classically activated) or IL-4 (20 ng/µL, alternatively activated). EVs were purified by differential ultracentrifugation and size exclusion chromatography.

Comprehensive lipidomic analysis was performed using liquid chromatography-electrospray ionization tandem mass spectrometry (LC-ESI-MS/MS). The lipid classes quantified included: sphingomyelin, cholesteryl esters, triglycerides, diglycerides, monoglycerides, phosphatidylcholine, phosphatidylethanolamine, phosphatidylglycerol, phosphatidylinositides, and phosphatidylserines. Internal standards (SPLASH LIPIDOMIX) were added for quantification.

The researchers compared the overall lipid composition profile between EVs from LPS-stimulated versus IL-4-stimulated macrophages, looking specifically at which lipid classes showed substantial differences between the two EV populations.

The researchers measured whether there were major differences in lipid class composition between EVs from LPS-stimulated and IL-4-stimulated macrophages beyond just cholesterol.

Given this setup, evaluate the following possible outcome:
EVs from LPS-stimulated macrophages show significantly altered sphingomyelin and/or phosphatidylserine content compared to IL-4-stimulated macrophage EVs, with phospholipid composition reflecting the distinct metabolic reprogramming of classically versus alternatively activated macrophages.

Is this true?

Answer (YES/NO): NO